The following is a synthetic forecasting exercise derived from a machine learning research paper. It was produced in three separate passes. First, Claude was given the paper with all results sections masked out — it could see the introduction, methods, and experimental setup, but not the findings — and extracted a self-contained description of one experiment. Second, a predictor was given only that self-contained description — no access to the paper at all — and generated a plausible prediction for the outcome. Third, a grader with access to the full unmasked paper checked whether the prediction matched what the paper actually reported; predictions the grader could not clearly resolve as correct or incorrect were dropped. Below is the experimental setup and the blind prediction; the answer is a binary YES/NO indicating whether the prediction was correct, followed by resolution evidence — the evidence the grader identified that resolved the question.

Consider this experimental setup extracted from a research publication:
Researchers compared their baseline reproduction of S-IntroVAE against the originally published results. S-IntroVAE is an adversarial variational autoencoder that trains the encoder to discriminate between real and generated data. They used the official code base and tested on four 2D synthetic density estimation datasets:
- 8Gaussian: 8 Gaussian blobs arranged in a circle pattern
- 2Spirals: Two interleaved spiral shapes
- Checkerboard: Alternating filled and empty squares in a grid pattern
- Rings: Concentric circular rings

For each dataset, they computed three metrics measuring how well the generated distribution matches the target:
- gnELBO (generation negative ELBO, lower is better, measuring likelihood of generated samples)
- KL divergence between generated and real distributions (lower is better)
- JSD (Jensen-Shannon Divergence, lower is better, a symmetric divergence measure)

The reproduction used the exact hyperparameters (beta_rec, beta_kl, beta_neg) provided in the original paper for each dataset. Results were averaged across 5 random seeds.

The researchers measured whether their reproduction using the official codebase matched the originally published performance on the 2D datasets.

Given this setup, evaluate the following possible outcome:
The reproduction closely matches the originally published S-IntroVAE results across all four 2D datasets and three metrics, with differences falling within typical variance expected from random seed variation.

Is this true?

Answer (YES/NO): NO